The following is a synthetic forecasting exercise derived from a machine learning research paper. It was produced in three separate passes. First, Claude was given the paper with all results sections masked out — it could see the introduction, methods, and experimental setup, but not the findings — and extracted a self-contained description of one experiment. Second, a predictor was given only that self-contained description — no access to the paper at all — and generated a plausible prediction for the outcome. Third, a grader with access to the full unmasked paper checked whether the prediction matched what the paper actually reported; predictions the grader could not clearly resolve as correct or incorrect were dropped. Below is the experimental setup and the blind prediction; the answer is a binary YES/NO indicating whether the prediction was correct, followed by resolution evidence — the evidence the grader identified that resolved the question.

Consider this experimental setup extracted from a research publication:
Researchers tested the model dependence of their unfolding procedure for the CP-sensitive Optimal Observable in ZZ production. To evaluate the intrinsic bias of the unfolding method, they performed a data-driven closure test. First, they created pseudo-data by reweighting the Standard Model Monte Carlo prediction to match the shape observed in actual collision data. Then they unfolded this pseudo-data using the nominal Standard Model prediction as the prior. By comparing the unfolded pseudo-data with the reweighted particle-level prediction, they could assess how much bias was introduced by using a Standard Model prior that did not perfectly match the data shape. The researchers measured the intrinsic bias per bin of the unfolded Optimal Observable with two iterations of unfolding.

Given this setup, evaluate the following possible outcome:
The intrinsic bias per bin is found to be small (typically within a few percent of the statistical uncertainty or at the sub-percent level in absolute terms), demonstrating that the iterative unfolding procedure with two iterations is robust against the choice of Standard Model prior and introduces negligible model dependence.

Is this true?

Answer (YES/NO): YES